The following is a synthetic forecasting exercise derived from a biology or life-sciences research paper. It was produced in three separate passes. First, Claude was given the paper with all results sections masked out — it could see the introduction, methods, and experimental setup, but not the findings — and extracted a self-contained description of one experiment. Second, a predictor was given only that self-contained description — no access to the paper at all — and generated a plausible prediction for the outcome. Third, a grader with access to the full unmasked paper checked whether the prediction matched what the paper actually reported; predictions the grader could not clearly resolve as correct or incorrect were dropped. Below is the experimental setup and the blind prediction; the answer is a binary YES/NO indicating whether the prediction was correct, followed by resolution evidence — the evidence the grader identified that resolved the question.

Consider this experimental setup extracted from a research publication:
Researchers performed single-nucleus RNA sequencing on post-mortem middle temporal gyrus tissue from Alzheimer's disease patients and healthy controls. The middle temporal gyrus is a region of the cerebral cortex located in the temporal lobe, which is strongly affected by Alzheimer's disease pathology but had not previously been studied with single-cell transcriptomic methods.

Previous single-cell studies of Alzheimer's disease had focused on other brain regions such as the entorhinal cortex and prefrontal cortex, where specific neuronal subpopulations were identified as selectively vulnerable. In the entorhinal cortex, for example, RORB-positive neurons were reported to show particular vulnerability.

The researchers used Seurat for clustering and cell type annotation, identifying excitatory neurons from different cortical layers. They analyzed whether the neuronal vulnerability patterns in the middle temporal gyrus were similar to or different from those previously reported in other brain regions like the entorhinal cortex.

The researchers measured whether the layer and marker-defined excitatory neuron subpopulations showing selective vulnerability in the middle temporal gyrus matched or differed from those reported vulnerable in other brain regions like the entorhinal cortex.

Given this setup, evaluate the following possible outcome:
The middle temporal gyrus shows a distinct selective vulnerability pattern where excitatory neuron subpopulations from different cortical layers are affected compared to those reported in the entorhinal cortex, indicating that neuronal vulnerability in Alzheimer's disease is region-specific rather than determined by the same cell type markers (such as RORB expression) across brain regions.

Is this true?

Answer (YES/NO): YES